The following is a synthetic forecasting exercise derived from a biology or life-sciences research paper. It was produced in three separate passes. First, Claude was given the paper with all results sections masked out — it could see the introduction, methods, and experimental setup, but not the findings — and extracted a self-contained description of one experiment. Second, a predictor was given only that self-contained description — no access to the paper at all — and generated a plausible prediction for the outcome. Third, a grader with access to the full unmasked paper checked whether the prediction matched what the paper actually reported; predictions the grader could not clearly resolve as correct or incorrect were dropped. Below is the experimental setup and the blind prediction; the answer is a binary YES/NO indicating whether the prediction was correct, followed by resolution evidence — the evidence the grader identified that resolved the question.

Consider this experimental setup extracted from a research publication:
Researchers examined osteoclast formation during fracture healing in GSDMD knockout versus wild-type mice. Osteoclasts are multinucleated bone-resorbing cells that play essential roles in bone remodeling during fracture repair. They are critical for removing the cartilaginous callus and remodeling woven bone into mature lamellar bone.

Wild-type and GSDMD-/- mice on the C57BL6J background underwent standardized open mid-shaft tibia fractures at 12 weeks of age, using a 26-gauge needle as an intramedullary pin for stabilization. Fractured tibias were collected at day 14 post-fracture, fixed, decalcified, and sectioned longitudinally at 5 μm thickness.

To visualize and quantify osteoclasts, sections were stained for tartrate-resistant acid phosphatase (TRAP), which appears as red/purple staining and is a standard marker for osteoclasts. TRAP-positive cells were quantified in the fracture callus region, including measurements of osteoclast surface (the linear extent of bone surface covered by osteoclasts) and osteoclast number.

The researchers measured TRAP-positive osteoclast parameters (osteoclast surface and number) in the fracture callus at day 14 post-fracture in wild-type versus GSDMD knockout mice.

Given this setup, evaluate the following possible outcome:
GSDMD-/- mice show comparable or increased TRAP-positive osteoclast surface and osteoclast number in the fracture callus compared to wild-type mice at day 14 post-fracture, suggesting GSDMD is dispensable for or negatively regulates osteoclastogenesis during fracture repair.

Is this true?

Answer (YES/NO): YES